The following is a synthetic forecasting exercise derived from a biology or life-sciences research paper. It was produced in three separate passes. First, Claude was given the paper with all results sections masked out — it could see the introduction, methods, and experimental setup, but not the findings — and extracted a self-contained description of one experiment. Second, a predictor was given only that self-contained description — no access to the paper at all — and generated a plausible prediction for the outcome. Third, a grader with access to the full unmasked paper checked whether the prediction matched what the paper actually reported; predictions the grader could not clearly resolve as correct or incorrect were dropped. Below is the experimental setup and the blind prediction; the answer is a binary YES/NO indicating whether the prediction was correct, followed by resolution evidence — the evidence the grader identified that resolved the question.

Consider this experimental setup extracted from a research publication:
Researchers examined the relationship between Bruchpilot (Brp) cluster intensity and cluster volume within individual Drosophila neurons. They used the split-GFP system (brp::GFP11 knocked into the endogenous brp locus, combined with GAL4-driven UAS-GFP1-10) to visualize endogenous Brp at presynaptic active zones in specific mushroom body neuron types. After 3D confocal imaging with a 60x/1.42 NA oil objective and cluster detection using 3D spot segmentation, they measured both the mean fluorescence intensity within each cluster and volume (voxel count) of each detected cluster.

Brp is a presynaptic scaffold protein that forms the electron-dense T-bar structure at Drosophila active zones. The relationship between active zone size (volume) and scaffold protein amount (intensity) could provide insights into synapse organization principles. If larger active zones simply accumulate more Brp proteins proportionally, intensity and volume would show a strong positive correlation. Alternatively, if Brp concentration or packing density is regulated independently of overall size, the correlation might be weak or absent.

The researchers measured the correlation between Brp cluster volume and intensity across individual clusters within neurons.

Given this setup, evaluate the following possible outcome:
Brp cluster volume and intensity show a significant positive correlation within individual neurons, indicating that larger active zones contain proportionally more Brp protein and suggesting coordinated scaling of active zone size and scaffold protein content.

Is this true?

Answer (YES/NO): NO